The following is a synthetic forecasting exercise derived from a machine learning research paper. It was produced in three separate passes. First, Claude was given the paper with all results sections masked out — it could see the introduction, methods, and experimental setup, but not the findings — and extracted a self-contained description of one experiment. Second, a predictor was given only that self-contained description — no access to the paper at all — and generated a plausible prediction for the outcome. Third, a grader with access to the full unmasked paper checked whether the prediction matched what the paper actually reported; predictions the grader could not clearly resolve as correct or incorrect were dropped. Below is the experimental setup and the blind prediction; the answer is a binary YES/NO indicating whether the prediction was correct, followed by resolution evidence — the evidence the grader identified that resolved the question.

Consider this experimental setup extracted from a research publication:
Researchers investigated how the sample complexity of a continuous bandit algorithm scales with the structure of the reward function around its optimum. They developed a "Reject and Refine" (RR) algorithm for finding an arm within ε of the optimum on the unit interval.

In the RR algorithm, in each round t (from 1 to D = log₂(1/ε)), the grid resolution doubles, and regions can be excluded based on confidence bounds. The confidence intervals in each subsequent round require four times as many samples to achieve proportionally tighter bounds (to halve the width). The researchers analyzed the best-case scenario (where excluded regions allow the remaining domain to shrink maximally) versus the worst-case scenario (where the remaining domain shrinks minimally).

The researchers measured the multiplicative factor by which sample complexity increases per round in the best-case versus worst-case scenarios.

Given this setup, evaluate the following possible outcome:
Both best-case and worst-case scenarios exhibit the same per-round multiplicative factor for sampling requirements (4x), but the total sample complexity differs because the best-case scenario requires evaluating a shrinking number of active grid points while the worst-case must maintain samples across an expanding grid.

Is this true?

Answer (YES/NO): NO